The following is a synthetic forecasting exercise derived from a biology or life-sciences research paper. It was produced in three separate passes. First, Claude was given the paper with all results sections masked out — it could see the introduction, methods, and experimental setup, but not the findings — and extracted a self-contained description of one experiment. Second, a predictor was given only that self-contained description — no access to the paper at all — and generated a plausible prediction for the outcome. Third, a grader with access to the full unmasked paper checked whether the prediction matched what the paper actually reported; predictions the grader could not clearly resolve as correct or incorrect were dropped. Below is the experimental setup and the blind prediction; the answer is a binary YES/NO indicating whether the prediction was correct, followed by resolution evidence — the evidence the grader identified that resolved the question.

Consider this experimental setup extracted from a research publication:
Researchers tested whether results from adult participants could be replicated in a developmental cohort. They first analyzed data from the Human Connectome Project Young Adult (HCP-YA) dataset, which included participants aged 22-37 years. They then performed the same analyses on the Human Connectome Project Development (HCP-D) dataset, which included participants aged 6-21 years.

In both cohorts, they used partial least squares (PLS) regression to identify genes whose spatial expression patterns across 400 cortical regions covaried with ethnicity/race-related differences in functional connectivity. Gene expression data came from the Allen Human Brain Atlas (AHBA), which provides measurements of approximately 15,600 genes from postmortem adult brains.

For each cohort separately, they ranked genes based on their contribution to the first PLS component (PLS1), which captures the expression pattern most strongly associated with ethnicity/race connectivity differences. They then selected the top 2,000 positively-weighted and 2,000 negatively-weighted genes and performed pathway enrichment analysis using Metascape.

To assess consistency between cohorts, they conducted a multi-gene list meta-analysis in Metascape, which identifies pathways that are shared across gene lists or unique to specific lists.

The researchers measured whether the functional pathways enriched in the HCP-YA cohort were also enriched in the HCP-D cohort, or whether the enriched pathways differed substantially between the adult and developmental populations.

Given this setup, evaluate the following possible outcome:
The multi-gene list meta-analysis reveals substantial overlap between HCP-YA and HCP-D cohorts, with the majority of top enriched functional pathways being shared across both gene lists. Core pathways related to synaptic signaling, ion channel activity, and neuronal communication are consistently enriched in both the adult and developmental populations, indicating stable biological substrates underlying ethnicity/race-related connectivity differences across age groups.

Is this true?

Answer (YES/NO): YES